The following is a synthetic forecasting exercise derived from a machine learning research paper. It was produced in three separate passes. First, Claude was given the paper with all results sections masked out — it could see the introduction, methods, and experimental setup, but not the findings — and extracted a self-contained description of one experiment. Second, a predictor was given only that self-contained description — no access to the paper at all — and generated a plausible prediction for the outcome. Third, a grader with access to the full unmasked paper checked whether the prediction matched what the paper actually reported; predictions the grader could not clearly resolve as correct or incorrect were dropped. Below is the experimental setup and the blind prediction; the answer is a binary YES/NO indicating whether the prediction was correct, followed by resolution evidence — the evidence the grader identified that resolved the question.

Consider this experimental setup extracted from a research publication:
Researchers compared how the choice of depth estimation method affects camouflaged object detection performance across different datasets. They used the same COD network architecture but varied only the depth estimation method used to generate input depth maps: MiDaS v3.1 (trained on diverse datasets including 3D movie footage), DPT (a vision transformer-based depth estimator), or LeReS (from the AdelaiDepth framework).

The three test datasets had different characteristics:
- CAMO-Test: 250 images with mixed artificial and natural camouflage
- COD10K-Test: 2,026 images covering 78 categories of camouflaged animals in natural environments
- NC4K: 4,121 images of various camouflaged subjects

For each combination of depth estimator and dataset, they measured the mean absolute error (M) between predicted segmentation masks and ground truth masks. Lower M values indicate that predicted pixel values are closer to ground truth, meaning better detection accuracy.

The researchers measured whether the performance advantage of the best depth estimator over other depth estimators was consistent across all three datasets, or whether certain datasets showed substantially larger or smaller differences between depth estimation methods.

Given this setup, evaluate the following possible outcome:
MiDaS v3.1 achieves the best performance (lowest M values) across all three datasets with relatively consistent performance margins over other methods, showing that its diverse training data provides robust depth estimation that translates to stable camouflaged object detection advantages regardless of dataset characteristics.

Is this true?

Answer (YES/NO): NO